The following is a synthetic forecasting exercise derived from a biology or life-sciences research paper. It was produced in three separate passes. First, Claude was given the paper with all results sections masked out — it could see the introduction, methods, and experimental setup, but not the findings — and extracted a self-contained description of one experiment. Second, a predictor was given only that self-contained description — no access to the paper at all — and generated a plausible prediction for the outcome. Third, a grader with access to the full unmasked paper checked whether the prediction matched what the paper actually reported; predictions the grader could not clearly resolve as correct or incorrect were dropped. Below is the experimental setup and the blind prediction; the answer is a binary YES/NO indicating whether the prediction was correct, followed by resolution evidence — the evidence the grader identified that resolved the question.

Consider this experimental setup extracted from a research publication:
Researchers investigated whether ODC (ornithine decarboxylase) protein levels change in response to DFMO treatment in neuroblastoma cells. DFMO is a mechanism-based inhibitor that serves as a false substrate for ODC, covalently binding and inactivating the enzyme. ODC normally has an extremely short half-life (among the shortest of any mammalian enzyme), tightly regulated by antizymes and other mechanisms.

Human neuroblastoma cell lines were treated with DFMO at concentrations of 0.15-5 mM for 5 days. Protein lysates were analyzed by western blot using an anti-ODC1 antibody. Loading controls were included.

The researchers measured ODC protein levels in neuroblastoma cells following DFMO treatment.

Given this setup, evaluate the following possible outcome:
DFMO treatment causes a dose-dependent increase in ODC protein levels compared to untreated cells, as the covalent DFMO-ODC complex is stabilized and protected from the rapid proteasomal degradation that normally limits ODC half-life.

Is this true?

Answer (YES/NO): YES